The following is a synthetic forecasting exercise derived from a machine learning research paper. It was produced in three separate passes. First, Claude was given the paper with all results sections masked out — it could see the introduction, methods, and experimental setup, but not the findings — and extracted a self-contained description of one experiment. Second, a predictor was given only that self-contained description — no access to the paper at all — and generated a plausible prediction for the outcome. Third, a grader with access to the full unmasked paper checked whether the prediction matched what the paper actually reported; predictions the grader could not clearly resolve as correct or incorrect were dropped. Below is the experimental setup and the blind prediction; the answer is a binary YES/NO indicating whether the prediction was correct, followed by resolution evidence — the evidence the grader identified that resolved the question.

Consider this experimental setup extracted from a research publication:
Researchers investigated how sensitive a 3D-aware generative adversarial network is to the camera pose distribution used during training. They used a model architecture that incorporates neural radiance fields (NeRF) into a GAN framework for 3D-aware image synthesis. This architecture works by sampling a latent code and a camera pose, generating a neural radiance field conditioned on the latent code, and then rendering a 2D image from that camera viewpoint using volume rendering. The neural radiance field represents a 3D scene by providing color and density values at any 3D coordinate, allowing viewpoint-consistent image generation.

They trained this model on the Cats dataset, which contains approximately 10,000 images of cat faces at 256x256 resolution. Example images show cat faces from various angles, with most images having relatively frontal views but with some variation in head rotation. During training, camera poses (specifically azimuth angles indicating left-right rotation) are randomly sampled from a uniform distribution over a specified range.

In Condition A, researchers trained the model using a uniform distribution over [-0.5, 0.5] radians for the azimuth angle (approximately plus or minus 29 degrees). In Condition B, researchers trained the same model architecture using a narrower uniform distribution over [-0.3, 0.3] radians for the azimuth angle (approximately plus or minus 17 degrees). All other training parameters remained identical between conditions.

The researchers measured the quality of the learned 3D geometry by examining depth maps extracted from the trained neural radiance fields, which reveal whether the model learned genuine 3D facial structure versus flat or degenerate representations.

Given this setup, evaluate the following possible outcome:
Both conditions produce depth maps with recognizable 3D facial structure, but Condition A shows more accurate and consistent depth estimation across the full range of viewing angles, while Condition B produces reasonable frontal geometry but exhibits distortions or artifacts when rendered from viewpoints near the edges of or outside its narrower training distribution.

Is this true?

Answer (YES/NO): NO